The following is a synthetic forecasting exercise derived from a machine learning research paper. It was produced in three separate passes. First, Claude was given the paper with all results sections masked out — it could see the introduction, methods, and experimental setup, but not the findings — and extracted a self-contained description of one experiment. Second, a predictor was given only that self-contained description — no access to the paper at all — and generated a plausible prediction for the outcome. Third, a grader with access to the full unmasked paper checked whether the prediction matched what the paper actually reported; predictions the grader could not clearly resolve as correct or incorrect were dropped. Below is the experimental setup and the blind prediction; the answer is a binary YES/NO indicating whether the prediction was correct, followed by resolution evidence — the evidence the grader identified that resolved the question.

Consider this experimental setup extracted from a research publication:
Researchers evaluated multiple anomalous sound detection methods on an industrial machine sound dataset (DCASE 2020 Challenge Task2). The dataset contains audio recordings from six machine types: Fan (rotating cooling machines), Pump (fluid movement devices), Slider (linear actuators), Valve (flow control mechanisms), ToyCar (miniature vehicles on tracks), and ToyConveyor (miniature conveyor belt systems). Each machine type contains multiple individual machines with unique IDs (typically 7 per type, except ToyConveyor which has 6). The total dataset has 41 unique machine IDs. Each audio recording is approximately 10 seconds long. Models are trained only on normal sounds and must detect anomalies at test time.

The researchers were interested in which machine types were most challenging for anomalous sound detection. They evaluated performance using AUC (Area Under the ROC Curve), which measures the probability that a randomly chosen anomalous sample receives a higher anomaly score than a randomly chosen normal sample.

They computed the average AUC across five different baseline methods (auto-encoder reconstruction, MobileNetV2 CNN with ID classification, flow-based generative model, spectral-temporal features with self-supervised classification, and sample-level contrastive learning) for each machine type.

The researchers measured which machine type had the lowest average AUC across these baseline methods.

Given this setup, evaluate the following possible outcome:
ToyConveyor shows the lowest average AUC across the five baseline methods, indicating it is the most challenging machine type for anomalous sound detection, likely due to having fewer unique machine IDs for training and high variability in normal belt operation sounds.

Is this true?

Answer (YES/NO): YES